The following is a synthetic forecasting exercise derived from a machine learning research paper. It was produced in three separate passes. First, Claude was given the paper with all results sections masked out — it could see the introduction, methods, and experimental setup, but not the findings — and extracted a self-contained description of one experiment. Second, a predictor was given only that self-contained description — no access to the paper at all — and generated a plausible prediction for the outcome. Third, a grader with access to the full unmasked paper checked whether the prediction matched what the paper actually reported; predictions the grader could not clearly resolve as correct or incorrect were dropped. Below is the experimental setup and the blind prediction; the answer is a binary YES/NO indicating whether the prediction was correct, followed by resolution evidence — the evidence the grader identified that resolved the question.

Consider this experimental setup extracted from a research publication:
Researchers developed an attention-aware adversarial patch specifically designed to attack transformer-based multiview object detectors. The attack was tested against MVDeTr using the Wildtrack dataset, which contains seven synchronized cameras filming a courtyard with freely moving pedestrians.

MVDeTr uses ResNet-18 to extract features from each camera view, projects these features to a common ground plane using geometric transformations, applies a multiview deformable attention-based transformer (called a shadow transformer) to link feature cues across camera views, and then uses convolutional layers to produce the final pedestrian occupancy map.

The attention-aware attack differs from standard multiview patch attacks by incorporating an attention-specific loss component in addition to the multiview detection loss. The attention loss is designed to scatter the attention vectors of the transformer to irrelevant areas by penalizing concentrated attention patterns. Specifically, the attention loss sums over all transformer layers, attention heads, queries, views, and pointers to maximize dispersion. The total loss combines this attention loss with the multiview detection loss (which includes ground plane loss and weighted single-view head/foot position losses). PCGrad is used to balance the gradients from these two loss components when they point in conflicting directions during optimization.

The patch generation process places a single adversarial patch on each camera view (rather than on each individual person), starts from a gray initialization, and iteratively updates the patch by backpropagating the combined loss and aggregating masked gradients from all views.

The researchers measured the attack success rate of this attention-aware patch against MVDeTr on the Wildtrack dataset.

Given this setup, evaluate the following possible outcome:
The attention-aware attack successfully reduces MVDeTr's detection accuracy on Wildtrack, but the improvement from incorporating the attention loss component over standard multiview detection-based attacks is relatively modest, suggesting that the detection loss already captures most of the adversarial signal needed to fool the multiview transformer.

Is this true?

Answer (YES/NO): NO